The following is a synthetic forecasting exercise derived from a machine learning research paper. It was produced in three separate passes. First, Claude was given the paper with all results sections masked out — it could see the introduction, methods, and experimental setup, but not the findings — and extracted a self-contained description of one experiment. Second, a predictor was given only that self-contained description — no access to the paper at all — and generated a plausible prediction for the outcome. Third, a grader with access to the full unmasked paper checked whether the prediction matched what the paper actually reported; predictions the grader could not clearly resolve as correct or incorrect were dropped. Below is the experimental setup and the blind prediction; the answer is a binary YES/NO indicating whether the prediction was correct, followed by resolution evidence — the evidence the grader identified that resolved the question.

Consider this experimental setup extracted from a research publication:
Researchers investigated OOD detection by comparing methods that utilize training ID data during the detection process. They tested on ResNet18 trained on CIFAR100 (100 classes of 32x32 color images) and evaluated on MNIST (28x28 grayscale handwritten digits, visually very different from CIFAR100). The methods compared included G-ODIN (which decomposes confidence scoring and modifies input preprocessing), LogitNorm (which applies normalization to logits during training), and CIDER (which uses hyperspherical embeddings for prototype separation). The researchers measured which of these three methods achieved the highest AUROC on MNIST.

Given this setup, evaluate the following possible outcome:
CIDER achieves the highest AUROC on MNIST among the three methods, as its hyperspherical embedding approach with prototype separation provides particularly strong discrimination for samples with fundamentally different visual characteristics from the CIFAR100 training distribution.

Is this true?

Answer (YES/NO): NO